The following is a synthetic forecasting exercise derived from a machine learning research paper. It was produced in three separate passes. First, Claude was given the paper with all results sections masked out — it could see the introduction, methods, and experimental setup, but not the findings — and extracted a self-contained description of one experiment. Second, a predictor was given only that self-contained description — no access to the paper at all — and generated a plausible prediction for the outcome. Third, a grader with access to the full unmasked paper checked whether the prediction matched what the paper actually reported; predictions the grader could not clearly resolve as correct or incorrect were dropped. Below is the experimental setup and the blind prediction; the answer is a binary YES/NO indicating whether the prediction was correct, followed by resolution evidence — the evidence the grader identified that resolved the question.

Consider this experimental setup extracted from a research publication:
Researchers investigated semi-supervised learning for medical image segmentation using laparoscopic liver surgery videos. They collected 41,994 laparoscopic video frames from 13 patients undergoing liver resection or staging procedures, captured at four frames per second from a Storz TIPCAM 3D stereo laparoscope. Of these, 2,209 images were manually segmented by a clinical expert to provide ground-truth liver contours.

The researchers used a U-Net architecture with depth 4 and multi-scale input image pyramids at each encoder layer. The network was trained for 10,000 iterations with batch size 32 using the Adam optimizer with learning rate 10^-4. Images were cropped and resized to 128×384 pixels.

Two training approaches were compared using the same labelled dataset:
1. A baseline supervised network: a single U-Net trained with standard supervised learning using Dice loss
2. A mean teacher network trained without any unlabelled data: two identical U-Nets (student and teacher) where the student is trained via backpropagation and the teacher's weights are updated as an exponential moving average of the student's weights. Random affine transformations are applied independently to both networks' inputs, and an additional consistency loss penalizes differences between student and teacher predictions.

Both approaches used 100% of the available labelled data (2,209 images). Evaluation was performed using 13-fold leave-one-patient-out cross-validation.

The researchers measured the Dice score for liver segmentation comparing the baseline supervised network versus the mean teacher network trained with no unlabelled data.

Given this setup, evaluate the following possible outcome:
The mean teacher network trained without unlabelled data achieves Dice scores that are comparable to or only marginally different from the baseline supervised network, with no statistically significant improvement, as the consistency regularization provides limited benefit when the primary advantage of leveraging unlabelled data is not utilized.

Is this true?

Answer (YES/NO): NO